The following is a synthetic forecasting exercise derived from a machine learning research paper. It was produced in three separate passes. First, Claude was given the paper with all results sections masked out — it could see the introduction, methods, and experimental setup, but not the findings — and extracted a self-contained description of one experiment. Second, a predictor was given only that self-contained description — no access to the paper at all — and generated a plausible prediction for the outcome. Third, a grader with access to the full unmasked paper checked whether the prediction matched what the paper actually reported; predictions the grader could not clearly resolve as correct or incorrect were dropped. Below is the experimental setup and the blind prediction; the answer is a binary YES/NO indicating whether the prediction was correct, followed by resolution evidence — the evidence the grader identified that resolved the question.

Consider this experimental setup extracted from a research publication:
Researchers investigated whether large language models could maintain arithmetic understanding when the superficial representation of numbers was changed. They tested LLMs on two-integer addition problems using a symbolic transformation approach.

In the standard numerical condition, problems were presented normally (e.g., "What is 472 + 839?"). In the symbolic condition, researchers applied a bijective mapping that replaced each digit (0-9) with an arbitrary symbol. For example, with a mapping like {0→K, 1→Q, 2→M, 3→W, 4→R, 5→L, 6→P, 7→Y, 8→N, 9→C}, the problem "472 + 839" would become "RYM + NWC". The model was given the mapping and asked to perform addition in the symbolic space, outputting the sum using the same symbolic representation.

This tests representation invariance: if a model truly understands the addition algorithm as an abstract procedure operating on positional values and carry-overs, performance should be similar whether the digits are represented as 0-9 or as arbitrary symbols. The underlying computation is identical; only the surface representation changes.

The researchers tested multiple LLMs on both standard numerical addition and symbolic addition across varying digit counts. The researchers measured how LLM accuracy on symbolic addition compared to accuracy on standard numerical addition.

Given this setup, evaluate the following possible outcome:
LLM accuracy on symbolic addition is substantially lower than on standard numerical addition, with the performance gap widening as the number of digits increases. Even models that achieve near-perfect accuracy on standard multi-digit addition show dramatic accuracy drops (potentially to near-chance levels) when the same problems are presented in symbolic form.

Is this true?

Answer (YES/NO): YES